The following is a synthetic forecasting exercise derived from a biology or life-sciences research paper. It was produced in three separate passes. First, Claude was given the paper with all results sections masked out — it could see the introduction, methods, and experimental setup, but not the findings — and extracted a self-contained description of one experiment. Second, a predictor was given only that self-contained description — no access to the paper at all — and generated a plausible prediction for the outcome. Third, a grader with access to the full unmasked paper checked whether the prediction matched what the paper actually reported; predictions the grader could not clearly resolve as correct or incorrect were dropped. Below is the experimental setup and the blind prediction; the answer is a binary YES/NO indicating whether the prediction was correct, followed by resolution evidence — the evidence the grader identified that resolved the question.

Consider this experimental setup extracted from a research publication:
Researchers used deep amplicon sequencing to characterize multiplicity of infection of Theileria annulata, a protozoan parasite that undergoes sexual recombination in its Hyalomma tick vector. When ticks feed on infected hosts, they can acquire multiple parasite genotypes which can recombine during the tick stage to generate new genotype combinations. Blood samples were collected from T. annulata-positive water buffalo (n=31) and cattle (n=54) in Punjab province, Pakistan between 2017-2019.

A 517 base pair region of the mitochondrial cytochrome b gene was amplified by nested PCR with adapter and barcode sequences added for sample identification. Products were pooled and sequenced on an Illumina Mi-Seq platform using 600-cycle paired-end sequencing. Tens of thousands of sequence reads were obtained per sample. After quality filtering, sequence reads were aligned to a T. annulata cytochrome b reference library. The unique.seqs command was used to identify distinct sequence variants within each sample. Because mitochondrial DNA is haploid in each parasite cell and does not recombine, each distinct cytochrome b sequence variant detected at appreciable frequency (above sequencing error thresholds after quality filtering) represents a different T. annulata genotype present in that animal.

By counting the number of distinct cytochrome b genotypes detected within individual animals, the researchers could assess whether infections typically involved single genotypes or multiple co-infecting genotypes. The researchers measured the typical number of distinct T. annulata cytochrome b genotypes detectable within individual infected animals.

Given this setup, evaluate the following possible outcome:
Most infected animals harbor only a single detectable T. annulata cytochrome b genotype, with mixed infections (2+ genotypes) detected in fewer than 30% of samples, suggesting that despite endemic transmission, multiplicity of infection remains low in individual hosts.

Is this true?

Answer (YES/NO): NO